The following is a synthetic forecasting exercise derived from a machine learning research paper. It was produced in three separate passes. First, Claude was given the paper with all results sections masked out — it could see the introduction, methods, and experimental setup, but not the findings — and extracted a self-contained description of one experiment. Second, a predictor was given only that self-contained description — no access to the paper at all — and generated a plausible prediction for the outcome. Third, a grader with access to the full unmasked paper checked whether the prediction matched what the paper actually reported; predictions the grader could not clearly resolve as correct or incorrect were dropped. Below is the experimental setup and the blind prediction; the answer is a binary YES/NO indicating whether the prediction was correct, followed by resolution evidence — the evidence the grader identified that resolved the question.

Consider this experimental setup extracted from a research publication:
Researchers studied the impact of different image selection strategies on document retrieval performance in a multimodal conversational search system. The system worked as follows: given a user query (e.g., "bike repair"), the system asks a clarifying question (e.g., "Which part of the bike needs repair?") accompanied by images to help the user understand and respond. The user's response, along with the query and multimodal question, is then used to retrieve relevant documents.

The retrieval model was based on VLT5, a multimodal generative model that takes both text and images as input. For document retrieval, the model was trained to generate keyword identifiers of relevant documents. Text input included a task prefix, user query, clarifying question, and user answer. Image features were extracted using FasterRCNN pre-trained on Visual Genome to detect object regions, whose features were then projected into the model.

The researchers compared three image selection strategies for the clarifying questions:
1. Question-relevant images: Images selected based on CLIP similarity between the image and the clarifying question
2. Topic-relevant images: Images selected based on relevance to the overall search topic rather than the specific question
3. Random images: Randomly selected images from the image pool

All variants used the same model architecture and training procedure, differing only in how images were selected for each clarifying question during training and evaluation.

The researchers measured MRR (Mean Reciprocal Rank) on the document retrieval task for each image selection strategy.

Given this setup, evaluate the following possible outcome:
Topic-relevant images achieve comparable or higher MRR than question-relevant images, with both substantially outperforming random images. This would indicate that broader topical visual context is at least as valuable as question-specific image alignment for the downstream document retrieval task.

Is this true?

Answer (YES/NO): NO